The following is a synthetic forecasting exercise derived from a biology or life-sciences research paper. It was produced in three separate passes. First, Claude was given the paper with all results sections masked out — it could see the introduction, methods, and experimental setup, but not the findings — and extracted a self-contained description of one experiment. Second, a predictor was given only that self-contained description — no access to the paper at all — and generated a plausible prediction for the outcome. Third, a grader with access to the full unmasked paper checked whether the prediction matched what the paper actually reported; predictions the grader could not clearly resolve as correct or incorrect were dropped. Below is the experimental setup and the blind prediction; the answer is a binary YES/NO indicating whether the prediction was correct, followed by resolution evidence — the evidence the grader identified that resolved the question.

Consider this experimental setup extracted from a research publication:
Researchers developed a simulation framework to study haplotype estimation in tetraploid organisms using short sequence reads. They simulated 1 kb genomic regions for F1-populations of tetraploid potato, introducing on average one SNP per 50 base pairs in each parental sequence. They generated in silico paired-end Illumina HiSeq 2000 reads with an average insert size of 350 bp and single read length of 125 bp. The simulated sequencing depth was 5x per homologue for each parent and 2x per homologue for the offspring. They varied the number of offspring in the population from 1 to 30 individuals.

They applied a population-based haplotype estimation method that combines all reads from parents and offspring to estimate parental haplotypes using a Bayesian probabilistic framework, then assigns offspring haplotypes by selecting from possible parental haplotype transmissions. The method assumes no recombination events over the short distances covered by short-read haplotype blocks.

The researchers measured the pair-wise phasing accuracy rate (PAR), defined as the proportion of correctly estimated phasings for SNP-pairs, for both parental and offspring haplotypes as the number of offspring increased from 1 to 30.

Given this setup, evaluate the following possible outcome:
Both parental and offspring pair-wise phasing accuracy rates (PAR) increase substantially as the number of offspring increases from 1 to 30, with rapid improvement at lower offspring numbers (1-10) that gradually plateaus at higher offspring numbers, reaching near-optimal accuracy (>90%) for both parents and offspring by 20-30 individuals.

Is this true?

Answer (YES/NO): NO